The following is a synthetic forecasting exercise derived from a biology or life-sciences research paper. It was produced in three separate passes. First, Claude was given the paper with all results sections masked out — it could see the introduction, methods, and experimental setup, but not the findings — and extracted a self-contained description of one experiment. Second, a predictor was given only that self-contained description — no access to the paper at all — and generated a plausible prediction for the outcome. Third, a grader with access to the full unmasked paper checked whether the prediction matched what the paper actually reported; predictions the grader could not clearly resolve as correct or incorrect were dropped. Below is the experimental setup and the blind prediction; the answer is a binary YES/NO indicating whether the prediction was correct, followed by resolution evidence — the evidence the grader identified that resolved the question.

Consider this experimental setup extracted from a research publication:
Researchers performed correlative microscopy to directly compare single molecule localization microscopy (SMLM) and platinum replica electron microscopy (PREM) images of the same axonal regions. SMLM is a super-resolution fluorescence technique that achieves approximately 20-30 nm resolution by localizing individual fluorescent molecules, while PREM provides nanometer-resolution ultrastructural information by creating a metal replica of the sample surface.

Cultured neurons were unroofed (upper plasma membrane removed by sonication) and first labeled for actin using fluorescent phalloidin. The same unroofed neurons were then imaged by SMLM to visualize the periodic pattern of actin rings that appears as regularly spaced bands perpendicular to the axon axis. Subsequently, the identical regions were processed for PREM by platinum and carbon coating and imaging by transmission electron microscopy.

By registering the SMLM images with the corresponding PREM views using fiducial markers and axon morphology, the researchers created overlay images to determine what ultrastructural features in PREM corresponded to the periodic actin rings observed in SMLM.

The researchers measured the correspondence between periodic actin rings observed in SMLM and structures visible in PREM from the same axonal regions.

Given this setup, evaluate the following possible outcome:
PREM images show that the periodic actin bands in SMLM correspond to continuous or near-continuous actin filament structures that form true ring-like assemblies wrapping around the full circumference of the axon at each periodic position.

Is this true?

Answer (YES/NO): NO